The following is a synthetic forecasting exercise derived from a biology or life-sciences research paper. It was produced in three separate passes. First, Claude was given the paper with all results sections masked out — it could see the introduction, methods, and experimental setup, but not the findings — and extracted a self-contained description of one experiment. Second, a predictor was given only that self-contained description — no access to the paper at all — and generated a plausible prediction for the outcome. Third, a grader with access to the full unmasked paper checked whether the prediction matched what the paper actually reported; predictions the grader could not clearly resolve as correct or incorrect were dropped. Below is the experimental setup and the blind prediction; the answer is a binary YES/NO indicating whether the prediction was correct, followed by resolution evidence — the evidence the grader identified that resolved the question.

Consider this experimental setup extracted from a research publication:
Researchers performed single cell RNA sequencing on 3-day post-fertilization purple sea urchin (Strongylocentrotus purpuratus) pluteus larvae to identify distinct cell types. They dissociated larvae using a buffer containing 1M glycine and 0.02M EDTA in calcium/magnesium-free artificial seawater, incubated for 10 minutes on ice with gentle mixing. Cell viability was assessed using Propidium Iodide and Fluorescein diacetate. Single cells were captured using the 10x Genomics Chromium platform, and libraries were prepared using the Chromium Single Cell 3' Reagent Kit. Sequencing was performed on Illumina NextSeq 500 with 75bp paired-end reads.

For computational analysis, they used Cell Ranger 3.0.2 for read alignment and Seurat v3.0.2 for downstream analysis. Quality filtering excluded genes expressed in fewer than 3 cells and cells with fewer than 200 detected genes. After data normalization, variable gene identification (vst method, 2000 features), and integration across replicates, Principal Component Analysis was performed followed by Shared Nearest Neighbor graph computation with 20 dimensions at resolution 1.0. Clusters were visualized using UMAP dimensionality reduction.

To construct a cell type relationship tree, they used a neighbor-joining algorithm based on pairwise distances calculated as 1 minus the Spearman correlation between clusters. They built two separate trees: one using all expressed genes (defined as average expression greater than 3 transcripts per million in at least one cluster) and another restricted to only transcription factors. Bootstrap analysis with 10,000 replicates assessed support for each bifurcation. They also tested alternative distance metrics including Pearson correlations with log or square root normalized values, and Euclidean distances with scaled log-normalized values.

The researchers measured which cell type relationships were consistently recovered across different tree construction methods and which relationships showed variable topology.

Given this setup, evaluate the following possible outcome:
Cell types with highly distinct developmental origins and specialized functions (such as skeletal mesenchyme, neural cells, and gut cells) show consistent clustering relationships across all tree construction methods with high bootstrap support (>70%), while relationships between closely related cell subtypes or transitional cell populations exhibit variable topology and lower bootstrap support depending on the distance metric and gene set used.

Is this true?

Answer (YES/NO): NO